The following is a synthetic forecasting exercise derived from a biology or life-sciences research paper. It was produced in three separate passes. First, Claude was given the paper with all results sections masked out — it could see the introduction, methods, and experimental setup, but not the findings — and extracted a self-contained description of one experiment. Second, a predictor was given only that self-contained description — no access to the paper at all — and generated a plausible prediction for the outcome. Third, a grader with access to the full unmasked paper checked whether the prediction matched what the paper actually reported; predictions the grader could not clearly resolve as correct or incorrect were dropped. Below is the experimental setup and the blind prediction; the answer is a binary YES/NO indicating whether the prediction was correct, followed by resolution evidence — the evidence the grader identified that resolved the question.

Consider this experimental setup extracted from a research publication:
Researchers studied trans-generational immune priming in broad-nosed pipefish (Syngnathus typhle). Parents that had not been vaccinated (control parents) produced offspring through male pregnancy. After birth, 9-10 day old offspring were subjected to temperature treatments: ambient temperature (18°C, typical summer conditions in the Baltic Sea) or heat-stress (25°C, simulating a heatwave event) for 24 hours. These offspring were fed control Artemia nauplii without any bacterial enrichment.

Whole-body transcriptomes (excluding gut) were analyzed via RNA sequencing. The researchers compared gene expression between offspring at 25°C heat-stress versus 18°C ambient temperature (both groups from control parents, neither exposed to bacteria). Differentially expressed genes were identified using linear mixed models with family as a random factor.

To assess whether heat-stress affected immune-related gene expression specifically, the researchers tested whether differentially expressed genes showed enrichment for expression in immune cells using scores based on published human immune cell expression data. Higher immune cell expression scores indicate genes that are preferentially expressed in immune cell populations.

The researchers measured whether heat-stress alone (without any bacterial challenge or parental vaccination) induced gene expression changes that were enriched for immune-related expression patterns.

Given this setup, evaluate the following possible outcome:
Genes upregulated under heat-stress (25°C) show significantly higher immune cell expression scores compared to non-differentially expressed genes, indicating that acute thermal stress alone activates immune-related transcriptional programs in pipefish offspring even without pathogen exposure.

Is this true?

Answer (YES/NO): NO